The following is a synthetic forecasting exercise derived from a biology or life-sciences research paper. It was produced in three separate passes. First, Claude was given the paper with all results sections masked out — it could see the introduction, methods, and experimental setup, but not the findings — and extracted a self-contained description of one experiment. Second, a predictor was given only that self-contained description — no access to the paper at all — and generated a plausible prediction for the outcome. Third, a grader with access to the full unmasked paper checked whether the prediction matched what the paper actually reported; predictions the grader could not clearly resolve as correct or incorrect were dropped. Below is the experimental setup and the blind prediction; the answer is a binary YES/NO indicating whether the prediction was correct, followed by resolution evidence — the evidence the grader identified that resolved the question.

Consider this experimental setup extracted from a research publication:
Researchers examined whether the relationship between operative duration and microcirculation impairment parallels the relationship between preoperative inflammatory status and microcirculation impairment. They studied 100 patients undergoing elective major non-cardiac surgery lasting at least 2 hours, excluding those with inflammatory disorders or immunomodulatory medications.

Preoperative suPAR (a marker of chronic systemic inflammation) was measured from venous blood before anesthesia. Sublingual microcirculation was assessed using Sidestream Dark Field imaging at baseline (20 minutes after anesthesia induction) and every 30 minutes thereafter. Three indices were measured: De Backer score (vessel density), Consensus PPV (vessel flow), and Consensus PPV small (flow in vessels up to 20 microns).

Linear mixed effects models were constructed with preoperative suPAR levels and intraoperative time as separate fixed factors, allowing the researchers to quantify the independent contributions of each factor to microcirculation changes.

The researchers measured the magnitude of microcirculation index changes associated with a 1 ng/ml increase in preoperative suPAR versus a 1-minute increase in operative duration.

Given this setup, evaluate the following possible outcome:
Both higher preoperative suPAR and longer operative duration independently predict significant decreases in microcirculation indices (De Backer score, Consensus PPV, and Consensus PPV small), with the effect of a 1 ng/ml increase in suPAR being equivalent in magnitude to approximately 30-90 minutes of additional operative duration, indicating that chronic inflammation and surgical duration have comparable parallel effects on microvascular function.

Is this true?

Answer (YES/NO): NO